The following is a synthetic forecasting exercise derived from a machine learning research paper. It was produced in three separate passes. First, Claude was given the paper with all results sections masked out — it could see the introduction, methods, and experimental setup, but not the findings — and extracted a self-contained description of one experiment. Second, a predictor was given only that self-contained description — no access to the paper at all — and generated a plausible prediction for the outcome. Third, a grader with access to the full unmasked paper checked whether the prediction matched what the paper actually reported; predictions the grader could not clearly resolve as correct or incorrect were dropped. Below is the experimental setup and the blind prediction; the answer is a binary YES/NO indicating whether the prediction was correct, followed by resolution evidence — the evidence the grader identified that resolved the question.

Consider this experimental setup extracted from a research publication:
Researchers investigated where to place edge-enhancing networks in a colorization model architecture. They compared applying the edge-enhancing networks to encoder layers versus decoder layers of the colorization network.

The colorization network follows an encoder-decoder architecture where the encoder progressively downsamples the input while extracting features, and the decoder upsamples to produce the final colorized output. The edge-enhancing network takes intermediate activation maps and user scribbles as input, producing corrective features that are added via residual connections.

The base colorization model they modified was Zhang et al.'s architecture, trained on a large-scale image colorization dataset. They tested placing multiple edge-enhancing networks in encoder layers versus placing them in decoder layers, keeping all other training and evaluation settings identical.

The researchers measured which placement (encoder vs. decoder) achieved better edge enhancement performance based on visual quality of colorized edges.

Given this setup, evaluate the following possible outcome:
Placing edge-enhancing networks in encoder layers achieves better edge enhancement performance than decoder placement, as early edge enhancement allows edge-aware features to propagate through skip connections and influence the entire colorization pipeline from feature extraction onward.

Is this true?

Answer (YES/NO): YES